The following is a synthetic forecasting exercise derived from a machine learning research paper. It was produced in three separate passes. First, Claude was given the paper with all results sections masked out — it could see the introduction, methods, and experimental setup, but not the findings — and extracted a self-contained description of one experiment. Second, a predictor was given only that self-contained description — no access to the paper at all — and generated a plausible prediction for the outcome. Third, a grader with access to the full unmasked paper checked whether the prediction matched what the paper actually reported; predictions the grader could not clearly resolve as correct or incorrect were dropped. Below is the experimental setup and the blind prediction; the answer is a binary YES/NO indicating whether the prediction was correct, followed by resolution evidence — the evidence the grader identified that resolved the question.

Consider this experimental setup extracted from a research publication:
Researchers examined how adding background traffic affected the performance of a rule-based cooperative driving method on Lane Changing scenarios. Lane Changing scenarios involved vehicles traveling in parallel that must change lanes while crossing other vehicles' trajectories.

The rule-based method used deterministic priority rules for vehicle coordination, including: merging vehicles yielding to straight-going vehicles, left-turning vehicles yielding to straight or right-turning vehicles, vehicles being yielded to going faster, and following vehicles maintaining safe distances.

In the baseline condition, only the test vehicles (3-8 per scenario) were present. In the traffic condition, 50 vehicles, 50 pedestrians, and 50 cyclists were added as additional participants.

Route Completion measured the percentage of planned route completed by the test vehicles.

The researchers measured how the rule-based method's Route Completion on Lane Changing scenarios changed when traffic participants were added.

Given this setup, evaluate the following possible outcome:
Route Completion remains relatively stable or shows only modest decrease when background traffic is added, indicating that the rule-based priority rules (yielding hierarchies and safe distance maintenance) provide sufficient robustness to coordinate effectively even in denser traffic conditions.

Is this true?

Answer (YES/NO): YES